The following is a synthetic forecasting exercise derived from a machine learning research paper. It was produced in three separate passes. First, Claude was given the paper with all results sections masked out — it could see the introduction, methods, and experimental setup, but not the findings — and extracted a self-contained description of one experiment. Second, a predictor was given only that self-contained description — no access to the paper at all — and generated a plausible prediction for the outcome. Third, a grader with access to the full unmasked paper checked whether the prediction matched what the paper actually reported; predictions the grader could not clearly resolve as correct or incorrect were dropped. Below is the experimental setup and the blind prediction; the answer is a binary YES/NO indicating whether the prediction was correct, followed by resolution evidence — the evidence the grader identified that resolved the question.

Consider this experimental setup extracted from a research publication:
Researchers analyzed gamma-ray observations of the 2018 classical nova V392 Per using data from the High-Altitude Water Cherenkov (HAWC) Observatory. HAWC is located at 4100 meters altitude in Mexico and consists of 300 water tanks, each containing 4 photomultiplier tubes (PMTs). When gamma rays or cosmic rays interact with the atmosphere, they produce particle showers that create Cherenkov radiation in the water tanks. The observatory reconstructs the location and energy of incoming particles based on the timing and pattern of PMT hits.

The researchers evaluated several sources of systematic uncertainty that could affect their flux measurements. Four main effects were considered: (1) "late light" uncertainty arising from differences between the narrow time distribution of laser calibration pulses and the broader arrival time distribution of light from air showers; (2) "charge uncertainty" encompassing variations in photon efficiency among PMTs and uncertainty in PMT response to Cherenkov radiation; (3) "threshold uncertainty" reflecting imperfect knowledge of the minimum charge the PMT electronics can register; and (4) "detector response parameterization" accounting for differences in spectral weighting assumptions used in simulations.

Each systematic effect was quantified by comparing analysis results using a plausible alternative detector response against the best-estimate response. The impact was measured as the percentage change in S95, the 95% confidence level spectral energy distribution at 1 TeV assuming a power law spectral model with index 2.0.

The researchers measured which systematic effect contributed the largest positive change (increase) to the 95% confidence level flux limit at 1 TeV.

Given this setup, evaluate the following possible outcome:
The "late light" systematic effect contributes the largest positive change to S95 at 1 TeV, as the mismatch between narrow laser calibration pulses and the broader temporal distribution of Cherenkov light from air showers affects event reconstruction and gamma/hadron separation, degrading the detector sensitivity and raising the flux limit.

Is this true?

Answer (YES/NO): YES